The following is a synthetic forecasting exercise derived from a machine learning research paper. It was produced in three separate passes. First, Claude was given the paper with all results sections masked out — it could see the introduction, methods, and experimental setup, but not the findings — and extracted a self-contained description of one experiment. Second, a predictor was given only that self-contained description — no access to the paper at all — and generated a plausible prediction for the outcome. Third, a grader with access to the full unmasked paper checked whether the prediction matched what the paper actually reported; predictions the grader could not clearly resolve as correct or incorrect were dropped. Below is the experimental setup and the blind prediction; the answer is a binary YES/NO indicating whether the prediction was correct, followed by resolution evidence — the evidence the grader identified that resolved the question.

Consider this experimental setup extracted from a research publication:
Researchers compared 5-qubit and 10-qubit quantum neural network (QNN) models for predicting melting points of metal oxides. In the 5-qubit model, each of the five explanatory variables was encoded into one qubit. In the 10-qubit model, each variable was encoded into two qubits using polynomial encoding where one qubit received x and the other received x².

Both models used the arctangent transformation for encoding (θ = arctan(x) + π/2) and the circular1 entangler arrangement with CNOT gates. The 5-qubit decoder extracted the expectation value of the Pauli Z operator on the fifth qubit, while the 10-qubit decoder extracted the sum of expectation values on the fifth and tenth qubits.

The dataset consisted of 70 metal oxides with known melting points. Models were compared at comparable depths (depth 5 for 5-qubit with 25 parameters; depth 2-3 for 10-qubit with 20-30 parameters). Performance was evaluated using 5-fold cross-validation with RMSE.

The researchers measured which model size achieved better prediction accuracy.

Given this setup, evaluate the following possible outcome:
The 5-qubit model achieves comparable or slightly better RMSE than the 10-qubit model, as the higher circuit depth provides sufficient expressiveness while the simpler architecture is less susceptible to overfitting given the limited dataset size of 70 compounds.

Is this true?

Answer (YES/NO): NO